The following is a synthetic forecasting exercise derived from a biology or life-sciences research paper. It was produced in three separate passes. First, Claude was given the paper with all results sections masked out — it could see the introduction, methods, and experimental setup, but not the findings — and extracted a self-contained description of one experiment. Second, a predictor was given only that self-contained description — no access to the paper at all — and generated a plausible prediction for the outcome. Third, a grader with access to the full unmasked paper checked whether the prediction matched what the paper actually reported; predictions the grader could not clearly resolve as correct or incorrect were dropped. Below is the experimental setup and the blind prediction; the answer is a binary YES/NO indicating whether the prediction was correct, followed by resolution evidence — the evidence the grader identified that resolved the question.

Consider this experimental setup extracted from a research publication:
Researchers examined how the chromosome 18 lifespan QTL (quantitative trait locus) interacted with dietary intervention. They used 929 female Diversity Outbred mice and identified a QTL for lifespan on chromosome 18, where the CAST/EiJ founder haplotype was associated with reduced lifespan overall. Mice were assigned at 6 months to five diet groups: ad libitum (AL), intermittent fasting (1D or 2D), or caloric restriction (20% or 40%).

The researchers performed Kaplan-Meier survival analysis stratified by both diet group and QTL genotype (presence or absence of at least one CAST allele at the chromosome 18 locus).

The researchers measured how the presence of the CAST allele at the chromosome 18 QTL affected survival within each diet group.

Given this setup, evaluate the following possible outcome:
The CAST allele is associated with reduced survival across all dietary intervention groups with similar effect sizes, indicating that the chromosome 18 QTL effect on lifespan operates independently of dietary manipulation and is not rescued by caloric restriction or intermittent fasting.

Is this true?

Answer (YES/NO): NO